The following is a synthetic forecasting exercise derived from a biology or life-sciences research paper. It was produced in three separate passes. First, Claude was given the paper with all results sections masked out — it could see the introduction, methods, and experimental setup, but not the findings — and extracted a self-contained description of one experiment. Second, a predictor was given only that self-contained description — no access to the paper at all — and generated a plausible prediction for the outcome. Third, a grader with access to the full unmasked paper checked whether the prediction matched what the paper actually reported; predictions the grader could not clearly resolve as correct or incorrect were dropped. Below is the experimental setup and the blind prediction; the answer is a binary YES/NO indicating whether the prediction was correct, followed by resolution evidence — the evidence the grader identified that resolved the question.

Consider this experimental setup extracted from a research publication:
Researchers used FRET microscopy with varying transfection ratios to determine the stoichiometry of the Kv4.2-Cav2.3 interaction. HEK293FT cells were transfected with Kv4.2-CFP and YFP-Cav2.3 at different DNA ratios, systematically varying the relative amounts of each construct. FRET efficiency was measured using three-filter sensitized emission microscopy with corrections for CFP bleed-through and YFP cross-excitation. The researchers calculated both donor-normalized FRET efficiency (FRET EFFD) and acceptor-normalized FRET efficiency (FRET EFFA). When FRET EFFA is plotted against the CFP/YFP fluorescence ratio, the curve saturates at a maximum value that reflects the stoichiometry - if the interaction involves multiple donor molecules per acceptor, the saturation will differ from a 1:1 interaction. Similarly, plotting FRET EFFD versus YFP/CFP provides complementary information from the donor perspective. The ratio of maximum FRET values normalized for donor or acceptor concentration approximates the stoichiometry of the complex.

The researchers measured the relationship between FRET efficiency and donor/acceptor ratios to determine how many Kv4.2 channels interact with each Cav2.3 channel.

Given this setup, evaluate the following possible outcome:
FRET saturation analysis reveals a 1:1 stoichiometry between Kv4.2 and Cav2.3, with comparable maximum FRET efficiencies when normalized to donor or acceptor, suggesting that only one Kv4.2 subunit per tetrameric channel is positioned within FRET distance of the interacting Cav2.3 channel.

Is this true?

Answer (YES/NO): NO